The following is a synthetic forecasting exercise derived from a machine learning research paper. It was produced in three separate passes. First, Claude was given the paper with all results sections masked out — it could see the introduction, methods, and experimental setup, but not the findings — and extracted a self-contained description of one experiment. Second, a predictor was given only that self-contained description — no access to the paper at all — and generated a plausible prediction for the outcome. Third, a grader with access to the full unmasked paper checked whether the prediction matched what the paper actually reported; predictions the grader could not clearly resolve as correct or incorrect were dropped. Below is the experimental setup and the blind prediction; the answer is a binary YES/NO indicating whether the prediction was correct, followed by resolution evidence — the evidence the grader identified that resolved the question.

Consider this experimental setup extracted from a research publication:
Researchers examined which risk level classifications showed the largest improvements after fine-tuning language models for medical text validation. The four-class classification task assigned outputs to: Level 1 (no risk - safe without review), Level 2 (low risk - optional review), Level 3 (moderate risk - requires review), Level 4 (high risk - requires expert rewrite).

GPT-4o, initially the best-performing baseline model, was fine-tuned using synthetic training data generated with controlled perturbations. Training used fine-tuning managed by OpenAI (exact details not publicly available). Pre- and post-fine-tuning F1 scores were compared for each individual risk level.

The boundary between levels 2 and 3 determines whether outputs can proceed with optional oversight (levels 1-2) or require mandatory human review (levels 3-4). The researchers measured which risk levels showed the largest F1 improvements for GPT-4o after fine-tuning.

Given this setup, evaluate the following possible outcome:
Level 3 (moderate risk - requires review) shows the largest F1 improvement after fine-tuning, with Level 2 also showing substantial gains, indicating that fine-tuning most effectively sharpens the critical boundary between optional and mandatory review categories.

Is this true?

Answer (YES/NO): NO